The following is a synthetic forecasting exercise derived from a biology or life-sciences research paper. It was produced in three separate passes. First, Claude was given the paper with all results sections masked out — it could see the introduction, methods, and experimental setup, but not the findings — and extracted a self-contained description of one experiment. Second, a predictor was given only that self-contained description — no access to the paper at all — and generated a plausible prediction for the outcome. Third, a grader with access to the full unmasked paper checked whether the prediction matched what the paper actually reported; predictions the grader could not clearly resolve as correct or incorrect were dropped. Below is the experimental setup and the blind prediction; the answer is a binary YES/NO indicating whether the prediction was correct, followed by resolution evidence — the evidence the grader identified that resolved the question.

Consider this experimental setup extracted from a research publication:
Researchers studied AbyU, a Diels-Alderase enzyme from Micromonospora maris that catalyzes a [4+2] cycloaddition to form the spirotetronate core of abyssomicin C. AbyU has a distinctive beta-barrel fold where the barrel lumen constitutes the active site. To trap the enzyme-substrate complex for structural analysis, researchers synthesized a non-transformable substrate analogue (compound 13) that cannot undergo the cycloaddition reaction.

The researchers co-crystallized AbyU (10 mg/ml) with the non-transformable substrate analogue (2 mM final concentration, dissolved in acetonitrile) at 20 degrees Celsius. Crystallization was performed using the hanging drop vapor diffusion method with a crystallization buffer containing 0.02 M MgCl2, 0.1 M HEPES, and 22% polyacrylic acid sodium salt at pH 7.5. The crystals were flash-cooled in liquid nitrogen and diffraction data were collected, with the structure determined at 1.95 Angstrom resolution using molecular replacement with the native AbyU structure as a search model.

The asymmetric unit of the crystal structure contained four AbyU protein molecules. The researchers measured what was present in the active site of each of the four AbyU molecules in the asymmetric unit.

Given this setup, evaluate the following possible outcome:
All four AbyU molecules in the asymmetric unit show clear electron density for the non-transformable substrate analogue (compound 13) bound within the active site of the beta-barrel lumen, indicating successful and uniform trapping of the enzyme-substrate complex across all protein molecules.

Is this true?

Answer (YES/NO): NO